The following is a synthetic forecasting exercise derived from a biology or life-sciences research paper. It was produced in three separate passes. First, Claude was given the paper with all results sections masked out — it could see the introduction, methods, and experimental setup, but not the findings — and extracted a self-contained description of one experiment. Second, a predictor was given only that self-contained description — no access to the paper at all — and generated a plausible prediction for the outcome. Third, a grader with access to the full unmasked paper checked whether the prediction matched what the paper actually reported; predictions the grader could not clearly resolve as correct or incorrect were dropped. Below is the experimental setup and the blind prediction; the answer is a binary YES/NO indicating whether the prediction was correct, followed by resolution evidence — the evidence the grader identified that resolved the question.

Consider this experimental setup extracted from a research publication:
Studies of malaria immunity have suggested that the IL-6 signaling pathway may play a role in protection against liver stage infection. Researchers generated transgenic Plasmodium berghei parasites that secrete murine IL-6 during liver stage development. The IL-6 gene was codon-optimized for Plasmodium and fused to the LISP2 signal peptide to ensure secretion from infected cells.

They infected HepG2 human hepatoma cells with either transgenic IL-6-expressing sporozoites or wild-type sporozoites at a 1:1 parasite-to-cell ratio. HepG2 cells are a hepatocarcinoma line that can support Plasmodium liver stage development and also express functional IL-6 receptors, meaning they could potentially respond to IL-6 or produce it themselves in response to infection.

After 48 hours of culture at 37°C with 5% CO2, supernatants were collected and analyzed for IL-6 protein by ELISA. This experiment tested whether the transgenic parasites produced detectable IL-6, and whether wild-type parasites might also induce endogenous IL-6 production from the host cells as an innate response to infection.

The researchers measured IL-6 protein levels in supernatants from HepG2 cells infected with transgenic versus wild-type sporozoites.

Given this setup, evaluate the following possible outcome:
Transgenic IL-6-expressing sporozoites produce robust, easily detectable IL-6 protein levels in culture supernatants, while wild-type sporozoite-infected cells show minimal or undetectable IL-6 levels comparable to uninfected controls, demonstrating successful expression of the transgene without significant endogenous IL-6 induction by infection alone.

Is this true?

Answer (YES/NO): YES